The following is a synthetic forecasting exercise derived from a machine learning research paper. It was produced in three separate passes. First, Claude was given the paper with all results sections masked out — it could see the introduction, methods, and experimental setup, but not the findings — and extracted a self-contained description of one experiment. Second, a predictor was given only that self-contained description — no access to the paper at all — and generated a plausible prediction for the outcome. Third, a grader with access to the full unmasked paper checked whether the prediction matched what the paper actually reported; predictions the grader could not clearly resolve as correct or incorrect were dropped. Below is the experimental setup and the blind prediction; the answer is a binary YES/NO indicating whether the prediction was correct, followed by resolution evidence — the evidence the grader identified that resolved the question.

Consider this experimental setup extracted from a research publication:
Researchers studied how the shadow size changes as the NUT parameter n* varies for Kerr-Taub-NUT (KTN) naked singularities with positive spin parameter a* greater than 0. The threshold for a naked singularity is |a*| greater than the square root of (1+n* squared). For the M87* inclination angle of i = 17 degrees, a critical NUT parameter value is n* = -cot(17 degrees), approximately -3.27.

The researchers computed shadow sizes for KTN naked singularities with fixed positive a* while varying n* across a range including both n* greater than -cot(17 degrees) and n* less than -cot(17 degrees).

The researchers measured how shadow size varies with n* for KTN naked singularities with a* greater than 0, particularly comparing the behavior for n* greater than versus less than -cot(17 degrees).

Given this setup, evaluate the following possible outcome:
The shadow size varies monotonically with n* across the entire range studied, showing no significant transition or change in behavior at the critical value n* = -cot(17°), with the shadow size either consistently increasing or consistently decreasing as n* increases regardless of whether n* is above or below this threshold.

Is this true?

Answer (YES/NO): NO